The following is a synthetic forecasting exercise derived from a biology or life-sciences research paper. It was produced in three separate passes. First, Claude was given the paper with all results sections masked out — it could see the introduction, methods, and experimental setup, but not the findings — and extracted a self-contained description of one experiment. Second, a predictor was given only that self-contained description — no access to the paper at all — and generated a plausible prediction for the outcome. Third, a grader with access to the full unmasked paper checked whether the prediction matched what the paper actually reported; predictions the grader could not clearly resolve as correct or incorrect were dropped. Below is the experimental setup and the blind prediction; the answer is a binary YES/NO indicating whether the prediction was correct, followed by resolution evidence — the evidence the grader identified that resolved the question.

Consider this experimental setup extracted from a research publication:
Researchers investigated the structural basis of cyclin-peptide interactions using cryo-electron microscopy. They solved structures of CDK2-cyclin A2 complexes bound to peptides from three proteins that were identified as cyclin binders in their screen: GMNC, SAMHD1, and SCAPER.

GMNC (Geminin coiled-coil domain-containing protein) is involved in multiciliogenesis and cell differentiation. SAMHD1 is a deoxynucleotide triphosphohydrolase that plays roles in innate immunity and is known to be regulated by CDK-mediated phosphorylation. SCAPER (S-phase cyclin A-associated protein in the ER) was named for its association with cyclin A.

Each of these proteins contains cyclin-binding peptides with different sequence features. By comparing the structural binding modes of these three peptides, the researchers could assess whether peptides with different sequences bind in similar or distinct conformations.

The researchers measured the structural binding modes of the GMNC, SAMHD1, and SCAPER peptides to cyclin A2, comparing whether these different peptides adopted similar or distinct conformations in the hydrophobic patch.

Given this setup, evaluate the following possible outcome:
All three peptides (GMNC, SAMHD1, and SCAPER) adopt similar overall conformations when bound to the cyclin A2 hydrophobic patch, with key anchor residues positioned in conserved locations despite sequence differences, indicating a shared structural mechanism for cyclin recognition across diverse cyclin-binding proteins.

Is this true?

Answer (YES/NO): NO